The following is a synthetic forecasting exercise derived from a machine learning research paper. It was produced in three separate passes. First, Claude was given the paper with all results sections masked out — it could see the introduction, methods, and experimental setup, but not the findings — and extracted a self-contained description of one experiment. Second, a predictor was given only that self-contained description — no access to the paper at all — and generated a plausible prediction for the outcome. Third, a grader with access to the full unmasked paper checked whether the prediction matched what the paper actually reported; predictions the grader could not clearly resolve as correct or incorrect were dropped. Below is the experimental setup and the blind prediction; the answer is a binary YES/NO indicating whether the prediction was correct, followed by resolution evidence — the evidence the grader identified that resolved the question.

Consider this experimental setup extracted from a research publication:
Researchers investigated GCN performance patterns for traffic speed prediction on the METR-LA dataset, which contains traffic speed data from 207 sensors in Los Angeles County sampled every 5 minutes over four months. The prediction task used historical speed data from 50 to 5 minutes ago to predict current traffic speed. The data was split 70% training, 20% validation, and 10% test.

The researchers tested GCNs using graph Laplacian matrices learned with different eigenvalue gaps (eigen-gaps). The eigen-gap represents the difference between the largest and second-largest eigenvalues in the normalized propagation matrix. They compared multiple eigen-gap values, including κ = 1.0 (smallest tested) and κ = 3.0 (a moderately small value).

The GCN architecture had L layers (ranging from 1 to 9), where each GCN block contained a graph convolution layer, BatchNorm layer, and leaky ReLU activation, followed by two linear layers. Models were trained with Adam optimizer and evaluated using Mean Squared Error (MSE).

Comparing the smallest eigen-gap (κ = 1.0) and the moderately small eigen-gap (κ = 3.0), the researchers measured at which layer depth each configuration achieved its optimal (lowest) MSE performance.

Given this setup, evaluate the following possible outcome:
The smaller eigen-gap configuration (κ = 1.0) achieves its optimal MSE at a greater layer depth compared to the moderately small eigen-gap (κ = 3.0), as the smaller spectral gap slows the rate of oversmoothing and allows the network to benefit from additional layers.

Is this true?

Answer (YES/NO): YES